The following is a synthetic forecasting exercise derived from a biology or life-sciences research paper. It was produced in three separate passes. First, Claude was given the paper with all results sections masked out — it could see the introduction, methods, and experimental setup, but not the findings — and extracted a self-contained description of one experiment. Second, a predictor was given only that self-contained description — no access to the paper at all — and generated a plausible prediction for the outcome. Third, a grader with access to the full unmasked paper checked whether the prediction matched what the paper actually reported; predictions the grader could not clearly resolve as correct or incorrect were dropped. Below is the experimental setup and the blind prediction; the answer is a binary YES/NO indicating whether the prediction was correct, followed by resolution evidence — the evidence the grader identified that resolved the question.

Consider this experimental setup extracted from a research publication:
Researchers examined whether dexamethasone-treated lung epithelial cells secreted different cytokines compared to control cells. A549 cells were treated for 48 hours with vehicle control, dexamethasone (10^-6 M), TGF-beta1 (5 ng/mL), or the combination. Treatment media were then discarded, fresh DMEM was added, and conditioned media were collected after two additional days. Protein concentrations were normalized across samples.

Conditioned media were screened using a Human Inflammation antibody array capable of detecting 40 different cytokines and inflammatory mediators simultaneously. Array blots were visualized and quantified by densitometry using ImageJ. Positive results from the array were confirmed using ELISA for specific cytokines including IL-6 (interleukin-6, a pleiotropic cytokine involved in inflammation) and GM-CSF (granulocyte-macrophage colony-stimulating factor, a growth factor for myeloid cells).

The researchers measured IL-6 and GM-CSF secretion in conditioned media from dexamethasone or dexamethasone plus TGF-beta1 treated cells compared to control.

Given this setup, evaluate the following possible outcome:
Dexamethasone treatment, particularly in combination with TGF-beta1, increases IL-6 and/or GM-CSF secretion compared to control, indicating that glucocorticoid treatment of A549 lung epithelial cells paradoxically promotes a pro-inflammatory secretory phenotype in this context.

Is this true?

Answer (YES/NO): NO